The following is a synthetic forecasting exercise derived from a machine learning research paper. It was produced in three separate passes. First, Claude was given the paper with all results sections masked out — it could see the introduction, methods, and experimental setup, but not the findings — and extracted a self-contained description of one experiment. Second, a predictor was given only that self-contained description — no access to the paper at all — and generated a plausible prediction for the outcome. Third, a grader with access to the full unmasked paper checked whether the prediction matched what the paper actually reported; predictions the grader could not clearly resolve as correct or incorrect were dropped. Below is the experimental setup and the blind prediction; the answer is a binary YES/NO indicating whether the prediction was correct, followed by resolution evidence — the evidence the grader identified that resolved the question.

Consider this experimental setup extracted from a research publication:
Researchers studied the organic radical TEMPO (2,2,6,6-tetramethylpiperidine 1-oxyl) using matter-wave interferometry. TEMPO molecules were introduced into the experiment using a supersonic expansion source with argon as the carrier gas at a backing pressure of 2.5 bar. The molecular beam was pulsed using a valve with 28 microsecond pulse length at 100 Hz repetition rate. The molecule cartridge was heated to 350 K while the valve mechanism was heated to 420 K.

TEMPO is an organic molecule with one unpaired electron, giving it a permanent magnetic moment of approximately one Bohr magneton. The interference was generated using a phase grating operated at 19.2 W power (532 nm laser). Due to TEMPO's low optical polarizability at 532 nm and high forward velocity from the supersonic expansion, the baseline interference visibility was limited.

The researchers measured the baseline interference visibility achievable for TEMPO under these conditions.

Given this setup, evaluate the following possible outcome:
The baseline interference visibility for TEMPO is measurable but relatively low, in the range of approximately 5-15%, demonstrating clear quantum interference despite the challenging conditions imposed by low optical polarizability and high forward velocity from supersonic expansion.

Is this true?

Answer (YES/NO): YES